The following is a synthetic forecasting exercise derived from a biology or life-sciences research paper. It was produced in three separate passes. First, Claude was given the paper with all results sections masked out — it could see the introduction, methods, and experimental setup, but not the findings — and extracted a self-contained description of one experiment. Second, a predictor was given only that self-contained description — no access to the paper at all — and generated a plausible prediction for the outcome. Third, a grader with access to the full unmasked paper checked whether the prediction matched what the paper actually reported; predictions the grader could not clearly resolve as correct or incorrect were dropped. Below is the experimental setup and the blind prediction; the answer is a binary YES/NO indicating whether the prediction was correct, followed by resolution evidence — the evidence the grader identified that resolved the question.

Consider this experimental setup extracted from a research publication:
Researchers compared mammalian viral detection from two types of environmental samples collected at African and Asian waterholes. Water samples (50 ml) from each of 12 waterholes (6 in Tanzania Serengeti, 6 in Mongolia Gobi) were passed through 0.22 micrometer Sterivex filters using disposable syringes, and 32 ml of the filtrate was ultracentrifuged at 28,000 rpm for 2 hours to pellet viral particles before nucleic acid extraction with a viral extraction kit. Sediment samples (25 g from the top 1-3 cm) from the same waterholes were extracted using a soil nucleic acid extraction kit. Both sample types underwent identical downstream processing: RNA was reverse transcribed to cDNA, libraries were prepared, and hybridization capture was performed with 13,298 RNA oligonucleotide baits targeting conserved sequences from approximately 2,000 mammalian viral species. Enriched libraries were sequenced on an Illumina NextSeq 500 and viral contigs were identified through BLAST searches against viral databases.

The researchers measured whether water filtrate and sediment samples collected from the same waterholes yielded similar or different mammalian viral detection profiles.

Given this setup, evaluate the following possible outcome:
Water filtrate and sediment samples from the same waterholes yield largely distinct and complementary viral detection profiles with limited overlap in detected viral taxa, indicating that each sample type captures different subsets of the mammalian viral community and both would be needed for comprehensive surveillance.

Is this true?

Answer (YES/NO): YES